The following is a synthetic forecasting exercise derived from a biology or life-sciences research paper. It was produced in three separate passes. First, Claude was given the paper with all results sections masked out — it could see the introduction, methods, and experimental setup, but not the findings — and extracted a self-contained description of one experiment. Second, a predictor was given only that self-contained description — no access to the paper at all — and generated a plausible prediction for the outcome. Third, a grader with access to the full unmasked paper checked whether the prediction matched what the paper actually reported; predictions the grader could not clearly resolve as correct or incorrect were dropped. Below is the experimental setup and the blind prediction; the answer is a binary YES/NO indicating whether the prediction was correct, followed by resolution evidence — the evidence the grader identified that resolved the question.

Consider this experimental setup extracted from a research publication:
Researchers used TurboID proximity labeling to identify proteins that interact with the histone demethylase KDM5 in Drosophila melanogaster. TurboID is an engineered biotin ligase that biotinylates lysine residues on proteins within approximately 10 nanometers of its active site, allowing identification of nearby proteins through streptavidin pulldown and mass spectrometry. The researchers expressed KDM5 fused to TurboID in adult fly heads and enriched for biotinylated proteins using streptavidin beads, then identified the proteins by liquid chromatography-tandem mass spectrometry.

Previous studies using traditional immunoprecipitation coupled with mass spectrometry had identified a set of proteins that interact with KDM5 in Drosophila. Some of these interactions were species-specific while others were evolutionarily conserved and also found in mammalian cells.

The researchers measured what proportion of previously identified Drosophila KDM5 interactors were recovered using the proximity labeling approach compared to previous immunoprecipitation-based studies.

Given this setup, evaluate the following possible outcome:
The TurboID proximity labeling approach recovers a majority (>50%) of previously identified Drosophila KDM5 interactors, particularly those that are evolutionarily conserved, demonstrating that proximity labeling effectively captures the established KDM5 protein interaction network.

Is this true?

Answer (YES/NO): NO